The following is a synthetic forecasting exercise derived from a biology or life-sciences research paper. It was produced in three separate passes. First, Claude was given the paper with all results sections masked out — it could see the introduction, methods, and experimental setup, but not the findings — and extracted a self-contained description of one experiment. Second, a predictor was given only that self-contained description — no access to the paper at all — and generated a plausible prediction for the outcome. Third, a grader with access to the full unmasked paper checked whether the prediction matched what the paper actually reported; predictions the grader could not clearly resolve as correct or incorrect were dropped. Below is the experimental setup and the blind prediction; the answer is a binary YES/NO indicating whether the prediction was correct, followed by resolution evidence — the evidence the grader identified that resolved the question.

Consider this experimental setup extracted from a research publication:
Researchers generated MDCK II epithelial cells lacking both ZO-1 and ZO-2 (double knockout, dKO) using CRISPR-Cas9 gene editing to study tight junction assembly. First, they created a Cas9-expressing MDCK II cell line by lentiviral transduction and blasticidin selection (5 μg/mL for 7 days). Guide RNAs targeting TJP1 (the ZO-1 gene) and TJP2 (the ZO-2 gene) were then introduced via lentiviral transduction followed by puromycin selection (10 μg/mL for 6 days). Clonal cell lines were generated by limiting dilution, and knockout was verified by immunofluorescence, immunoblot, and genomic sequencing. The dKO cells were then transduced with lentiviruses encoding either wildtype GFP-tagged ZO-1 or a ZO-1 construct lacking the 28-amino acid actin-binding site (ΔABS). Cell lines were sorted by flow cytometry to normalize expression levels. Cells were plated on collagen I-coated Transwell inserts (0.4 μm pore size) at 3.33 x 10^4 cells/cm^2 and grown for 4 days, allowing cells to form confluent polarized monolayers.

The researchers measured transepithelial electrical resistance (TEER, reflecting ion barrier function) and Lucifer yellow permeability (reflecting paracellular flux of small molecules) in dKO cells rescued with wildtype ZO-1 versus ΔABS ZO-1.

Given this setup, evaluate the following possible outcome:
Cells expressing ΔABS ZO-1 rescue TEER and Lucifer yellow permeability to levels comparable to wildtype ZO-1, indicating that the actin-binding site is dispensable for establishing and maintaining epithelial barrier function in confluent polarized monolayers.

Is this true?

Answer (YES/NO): NO